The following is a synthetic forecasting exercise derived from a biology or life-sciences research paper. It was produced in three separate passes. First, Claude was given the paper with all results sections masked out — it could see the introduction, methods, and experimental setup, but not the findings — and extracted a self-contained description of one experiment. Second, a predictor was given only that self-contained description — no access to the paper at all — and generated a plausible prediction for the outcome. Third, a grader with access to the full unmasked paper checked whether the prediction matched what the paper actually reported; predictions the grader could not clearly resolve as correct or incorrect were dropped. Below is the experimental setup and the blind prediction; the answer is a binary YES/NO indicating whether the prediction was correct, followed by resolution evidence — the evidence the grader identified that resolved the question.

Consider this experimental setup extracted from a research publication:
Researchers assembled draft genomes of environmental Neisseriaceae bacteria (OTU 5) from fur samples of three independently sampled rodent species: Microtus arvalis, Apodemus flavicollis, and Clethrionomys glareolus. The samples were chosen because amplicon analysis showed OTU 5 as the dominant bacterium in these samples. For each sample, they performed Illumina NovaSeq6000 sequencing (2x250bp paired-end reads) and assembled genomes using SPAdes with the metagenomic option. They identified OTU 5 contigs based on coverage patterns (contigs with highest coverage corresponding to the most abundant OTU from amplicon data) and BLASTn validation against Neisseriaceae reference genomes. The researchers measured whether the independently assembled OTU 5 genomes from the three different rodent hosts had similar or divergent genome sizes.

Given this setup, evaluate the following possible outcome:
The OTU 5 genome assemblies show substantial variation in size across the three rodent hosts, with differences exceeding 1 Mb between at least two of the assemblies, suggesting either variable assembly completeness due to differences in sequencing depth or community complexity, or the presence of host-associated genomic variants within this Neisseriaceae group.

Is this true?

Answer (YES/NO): NO